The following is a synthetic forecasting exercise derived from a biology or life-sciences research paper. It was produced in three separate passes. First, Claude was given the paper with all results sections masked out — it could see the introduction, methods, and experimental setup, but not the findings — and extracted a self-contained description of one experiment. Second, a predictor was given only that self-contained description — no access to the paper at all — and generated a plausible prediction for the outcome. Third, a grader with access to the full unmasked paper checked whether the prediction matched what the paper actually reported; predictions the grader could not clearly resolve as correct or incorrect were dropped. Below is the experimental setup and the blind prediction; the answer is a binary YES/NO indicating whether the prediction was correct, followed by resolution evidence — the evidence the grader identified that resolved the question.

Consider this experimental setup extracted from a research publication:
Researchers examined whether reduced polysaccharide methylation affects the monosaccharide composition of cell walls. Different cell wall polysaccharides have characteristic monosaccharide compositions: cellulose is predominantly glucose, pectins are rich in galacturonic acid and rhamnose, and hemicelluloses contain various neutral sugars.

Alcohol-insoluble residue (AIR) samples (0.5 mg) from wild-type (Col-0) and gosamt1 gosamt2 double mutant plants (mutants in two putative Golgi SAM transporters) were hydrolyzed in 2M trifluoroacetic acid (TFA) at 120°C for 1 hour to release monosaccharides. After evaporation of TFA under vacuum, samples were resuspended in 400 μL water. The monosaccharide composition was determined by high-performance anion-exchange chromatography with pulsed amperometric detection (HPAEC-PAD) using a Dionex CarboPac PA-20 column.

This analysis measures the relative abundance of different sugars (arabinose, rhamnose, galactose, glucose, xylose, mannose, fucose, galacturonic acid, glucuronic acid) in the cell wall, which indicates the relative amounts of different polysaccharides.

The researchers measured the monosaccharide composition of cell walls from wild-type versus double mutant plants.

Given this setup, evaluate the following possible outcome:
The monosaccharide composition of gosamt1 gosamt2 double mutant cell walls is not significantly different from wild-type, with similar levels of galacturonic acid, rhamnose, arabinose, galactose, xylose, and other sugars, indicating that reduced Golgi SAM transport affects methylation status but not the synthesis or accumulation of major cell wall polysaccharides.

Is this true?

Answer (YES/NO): NO